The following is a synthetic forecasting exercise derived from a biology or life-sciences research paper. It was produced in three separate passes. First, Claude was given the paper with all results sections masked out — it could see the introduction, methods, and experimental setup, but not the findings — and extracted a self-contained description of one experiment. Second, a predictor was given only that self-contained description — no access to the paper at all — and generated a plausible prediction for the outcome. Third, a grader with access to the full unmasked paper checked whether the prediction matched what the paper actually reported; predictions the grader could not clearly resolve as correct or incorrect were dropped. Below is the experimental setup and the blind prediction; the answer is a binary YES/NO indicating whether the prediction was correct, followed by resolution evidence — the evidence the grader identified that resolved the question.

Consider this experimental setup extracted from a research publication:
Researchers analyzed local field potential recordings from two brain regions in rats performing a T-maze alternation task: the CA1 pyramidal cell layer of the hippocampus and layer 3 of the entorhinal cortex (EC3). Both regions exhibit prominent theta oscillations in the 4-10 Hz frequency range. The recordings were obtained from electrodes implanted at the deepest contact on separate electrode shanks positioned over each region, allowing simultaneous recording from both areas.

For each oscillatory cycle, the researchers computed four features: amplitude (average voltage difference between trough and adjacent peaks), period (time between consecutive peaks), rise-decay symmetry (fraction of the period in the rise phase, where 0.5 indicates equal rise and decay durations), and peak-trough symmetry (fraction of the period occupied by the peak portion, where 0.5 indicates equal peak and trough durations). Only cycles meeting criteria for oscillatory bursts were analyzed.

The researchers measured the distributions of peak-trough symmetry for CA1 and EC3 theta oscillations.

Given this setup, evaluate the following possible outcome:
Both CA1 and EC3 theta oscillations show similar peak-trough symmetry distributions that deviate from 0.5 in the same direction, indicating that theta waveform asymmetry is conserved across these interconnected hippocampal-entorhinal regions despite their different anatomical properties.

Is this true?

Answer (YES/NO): NO